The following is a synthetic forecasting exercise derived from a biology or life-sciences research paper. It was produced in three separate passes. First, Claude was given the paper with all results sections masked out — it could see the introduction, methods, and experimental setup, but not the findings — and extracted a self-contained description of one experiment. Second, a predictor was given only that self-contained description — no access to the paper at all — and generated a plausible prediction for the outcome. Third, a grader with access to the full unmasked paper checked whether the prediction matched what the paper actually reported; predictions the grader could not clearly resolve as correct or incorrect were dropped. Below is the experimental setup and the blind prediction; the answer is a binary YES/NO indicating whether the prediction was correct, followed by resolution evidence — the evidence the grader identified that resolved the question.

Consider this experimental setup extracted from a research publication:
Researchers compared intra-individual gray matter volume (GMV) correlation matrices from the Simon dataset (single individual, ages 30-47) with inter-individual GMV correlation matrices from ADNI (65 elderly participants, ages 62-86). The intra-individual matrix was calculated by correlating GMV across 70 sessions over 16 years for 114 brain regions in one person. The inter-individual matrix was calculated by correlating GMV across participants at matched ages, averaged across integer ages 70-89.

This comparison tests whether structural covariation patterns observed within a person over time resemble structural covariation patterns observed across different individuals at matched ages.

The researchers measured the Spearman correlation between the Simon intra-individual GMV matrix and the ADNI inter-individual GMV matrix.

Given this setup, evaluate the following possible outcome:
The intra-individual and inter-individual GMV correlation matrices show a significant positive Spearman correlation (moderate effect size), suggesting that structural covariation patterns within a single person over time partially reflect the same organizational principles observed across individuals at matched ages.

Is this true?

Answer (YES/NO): YES